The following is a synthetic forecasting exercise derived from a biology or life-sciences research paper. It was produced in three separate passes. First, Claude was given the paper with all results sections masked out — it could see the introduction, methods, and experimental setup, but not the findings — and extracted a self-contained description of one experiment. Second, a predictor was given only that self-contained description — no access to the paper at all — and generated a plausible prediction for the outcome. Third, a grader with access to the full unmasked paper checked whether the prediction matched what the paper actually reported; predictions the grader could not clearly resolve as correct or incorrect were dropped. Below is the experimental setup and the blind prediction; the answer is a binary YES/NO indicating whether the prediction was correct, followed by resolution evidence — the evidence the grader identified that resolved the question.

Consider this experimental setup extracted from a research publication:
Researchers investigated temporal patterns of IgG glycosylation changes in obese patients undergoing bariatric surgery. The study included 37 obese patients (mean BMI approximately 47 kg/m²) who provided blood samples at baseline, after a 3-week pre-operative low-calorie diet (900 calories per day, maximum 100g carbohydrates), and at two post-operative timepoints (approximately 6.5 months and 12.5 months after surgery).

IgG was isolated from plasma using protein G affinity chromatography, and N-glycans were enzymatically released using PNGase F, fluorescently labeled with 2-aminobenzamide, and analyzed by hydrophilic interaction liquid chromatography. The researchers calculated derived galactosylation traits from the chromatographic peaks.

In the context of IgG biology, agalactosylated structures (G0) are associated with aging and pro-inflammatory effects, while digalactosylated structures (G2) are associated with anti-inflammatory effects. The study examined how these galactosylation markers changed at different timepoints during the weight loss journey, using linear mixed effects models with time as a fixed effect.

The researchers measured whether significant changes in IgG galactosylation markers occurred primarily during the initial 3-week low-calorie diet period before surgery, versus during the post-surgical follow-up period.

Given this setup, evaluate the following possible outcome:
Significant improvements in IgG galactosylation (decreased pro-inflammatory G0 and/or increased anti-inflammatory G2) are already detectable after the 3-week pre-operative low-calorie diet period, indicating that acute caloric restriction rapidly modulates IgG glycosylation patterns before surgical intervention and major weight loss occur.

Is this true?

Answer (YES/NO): NO